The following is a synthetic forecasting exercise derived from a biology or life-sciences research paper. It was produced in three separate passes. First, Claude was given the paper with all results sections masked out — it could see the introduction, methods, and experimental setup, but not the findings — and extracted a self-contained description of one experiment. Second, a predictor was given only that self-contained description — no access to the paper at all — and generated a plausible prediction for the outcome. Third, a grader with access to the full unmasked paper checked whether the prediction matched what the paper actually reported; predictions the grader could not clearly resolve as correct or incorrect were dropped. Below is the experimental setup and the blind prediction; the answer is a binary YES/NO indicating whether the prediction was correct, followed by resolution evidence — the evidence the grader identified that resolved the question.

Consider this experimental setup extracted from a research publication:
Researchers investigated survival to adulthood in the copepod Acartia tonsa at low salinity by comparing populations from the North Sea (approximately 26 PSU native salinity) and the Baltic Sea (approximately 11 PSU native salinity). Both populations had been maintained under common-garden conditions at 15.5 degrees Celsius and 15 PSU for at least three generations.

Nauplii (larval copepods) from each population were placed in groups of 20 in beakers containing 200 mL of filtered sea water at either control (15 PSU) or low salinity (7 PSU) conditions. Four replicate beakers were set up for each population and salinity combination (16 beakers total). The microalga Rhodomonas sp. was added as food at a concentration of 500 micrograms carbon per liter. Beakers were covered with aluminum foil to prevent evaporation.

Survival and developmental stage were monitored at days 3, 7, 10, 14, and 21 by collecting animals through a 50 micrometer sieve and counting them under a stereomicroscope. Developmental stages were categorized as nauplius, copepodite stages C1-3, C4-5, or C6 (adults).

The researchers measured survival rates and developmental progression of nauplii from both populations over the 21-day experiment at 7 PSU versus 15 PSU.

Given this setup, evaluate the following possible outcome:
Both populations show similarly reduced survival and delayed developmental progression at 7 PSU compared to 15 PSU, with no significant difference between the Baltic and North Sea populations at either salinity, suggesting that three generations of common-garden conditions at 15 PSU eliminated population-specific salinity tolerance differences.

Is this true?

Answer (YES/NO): NO